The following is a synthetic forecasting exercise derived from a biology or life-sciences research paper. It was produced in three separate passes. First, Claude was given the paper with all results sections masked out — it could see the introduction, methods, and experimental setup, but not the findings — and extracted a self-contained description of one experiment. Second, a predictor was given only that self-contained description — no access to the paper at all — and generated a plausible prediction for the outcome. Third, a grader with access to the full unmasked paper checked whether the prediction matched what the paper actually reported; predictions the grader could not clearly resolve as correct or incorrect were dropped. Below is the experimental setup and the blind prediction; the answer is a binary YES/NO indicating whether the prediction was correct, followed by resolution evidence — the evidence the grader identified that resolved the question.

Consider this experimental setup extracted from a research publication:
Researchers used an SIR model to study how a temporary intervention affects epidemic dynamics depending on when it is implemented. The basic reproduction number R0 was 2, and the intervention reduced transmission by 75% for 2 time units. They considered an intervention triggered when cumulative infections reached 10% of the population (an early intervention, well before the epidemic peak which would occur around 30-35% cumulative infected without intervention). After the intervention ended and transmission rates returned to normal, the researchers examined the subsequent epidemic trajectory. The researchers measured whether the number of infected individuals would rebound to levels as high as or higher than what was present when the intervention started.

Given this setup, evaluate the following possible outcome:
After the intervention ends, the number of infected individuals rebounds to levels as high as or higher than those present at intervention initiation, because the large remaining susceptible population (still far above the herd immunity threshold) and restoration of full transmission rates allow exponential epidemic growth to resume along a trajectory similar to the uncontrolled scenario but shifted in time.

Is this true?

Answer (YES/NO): YES